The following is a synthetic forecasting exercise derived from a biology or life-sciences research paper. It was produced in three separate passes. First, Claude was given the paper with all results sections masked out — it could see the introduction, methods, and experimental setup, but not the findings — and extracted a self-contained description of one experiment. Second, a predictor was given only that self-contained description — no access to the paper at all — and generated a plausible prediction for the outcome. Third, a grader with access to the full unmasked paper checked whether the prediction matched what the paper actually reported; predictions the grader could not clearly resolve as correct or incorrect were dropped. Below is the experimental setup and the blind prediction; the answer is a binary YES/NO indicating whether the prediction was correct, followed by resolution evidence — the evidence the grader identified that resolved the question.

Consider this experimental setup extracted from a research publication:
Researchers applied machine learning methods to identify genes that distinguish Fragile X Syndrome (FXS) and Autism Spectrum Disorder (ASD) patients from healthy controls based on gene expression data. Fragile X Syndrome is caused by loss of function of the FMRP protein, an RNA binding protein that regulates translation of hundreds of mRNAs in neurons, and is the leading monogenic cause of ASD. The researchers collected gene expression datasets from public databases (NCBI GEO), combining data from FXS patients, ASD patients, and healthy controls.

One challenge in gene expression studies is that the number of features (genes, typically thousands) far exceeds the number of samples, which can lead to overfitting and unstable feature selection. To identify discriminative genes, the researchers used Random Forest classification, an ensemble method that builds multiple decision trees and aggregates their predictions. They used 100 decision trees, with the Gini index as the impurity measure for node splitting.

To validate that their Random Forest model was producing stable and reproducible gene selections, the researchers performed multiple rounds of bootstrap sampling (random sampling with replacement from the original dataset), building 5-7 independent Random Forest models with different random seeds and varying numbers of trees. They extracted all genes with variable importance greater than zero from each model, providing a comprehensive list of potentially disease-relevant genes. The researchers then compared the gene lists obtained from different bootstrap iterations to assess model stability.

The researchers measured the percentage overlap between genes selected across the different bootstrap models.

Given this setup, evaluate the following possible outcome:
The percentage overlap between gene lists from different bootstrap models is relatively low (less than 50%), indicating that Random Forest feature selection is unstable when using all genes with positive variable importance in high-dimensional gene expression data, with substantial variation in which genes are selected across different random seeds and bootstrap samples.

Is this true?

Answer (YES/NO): NO